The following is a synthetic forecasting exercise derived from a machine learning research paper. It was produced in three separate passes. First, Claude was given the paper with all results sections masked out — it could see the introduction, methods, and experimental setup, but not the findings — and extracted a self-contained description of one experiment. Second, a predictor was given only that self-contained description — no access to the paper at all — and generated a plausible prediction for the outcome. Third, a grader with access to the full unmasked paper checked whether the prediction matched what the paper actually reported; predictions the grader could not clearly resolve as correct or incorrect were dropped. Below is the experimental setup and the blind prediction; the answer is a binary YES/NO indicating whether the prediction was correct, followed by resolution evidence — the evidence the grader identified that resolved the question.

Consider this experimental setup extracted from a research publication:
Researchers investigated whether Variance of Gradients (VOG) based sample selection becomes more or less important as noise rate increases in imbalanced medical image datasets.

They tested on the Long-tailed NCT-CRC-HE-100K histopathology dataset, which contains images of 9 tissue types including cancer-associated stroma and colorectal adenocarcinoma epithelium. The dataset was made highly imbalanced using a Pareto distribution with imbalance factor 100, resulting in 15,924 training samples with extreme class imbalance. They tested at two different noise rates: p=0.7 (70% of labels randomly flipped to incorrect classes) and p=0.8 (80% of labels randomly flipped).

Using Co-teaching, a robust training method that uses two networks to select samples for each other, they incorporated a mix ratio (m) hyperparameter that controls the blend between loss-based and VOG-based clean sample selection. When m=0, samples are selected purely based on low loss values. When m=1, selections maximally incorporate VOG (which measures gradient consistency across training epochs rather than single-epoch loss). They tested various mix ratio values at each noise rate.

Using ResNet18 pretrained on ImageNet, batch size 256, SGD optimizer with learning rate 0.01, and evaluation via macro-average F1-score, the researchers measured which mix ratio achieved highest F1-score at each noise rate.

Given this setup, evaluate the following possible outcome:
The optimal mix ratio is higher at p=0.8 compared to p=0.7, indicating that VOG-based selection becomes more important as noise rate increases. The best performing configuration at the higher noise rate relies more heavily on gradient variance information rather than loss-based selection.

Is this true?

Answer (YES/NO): NO